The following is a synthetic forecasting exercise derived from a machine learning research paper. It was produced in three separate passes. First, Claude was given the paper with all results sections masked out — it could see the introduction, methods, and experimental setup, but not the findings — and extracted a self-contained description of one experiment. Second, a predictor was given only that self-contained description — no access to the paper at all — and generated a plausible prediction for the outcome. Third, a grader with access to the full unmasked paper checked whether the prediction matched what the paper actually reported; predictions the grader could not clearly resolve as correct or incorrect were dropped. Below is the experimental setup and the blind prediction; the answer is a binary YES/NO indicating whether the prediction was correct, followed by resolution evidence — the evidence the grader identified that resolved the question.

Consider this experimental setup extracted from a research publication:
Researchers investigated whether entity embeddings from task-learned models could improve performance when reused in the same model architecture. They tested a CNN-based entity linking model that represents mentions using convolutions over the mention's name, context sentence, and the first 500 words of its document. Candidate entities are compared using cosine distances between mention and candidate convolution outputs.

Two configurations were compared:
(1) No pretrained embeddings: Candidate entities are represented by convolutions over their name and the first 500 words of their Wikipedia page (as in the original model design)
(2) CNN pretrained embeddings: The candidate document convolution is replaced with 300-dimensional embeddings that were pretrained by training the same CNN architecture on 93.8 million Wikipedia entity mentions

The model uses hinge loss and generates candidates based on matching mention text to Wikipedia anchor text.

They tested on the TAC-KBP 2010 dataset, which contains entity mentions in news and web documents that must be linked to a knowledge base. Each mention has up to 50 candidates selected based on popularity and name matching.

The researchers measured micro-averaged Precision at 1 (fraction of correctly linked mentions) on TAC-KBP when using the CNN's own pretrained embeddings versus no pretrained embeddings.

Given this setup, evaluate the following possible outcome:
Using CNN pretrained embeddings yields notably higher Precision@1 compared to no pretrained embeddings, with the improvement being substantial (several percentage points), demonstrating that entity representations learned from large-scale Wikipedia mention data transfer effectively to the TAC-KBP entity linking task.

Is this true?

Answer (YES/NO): NO